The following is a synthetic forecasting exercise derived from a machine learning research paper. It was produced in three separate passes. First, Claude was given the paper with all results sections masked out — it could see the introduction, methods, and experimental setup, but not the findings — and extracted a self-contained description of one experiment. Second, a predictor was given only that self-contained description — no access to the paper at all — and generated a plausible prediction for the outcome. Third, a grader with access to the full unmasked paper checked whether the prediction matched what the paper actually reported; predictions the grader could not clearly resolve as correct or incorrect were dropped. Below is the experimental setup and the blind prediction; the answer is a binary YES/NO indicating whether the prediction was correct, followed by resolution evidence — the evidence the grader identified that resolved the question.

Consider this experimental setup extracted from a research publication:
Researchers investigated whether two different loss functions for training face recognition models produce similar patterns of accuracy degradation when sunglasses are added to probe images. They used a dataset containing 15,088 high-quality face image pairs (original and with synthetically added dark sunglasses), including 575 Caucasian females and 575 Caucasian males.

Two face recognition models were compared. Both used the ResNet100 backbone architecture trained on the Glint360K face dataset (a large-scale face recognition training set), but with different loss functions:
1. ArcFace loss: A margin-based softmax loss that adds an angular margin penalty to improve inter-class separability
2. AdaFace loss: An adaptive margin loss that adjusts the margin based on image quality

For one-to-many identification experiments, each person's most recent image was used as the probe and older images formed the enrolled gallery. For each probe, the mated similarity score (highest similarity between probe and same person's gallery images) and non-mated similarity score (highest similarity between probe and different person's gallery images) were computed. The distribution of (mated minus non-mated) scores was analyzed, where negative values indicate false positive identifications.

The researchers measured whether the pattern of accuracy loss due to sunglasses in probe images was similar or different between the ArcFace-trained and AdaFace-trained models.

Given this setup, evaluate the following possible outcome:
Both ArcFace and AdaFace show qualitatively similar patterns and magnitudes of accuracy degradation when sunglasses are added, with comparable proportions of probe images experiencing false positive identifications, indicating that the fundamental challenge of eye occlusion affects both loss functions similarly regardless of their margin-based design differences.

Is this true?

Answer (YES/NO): YES